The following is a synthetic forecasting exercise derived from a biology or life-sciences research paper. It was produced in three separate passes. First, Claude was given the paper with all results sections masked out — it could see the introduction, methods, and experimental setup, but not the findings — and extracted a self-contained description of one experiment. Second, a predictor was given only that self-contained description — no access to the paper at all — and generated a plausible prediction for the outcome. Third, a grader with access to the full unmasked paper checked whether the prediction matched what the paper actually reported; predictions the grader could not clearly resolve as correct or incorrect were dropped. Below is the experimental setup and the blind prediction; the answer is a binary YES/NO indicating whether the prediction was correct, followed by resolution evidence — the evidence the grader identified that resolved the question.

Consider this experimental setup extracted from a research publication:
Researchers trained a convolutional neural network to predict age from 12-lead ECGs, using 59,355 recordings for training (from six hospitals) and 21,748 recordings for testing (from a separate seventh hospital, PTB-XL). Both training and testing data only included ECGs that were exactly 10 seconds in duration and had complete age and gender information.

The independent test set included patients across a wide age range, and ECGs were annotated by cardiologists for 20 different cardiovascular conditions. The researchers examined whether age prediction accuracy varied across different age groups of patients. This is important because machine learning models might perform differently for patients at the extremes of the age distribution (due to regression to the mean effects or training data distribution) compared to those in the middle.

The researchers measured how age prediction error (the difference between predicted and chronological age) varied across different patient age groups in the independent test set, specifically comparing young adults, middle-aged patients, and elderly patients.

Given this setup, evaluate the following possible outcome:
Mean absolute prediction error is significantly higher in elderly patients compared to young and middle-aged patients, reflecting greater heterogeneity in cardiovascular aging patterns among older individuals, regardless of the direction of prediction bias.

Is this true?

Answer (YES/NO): NO